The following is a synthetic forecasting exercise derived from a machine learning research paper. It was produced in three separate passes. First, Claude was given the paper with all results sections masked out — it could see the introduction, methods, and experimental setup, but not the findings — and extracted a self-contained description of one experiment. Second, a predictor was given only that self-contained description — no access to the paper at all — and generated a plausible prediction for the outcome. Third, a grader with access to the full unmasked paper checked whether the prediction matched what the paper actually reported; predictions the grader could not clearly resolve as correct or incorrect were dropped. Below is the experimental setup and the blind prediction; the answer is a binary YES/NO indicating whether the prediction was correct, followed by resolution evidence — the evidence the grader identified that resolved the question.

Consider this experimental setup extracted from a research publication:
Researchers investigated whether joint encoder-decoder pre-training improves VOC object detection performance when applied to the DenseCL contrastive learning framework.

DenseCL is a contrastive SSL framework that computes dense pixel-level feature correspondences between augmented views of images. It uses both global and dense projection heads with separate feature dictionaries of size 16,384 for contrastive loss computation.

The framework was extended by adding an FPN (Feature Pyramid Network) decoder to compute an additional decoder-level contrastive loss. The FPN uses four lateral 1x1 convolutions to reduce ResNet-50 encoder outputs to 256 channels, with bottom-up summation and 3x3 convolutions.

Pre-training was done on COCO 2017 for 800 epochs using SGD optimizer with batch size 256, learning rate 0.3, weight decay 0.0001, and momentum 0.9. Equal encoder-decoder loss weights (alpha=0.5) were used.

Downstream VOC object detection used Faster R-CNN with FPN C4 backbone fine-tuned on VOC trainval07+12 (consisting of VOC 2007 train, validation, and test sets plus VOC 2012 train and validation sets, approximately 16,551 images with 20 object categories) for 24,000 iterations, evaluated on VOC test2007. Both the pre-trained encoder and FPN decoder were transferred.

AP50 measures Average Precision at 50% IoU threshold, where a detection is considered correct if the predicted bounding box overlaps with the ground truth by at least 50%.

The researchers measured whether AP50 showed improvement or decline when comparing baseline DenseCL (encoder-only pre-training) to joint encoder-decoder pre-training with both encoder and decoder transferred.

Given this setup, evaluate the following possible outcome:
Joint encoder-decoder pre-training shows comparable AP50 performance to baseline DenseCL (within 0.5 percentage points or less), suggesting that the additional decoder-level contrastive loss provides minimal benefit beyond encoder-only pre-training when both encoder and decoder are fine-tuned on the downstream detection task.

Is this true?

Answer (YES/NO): NO